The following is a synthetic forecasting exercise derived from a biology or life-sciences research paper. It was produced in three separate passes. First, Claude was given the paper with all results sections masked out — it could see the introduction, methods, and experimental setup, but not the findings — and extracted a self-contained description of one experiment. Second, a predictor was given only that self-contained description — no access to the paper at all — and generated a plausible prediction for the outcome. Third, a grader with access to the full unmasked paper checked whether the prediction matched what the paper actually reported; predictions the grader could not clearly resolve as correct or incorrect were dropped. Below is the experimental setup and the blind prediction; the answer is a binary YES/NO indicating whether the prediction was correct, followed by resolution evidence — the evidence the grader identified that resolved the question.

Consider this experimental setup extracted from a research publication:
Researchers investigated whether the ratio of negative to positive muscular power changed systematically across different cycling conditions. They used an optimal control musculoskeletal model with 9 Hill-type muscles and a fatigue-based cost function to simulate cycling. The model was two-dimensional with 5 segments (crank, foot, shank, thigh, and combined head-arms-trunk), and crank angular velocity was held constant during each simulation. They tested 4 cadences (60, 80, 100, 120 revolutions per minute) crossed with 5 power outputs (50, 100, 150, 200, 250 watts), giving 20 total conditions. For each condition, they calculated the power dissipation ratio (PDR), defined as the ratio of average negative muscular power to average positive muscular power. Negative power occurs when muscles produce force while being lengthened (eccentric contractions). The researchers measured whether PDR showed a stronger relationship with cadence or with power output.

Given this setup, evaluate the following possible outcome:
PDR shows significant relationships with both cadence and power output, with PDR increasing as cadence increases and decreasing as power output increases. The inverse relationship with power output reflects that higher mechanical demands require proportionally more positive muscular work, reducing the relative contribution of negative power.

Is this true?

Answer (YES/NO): YES